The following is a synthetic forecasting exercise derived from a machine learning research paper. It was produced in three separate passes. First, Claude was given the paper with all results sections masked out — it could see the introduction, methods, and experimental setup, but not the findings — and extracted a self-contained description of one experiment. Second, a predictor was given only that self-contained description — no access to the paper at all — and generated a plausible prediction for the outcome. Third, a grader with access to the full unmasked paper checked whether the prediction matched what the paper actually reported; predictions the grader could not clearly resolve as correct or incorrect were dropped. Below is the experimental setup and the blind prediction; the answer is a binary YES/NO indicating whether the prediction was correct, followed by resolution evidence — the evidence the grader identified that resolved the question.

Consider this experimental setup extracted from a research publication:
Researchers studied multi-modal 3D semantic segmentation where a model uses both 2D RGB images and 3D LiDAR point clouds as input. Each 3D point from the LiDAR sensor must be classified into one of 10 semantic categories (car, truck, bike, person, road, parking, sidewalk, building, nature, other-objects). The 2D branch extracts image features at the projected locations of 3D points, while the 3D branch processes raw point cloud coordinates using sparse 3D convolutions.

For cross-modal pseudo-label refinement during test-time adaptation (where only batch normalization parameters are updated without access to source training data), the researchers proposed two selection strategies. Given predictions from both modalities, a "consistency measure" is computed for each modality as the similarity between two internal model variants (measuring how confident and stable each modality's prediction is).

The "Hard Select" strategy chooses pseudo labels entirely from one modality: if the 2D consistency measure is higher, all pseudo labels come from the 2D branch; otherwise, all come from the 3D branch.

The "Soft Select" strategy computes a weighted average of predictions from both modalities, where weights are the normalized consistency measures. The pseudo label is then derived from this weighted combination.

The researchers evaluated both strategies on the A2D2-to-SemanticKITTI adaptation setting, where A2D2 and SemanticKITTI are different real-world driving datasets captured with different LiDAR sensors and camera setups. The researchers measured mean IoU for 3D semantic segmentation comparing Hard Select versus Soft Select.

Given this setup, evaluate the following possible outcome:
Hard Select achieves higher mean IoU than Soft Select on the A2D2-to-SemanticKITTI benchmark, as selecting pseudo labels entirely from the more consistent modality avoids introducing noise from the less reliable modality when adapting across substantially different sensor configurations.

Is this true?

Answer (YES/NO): NO